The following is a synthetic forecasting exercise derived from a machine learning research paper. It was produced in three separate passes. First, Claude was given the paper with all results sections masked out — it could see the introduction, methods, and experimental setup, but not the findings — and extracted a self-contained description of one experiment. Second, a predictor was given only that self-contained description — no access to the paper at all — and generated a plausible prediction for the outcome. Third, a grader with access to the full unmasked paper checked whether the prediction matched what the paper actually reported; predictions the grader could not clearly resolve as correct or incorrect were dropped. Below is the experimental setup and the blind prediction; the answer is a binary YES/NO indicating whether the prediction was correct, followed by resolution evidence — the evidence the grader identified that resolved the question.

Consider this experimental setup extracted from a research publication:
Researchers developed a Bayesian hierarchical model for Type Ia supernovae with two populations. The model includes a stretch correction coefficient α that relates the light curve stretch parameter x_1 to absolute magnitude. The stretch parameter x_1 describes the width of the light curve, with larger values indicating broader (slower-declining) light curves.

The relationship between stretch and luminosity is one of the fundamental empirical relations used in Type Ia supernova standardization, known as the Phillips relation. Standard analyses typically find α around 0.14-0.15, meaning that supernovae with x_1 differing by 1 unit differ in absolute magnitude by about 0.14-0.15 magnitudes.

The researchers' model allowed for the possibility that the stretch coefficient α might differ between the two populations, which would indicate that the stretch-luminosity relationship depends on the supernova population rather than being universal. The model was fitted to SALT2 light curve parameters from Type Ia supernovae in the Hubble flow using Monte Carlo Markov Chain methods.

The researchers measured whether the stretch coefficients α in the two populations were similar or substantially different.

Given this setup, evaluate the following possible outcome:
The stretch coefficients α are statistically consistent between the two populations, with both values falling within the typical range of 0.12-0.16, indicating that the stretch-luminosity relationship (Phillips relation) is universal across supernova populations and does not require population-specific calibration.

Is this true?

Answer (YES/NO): NO